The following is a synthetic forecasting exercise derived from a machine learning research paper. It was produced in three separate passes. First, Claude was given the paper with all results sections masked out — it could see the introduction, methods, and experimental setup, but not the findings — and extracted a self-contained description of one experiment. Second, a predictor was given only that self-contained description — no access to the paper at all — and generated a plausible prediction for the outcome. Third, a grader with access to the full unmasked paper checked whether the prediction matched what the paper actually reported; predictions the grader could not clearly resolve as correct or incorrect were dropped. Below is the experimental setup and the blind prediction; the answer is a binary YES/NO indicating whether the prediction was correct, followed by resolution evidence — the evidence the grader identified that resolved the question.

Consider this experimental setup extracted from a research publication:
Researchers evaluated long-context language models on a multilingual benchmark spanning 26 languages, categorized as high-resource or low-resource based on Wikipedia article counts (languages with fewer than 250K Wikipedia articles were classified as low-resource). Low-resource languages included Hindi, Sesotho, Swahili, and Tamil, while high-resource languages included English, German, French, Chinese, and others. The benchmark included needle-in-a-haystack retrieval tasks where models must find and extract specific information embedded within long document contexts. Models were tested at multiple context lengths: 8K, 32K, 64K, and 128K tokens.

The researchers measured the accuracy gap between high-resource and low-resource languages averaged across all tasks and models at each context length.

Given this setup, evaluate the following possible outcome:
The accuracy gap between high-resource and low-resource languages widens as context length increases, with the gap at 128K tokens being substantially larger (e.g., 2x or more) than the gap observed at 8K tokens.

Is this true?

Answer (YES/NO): YES